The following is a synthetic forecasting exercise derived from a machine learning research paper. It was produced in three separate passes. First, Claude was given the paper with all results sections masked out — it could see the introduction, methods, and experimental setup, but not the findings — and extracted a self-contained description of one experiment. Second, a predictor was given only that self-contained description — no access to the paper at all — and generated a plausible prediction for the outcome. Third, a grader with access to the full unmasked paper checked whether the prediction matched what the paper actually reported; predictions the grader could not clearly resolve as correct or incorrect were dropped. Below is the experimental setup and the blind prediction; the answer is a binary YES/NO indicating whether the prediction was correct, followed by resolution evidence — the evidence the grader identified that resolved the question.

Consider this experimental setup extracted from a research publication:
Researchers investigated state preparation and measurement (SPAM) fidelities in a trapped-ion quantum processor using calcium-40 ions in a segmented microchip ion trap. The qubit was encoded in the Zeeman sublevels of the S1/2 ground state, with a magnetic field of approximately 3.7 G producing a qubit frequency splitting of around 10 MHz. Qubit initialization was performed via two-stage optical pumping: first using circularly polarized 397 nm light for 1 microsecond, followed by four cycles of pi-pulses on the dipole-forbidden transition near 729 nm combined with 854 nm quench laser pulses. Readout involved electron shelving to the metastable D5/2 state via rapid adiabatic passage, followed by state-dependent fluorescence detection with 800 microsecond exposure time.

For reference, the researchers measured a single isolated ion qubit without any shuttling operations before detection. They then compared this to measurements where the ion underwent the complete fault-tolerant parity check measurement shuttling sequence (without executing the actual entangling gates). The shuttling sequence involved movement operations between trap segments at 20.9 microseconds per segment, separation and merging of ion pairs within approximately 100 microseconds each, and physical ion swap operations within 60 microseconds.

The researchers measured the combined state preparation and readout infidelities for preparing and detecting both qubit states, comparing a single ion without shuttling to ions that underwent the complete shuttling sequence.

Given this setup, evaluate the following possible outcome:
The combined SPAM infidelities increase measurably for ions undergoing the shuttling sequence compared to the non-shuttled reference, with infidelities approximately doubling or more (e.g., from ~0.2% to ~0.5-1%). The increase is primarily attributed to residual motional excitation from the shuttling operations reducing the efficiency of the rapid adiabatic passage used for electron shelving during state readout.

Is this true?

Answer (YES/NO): NO